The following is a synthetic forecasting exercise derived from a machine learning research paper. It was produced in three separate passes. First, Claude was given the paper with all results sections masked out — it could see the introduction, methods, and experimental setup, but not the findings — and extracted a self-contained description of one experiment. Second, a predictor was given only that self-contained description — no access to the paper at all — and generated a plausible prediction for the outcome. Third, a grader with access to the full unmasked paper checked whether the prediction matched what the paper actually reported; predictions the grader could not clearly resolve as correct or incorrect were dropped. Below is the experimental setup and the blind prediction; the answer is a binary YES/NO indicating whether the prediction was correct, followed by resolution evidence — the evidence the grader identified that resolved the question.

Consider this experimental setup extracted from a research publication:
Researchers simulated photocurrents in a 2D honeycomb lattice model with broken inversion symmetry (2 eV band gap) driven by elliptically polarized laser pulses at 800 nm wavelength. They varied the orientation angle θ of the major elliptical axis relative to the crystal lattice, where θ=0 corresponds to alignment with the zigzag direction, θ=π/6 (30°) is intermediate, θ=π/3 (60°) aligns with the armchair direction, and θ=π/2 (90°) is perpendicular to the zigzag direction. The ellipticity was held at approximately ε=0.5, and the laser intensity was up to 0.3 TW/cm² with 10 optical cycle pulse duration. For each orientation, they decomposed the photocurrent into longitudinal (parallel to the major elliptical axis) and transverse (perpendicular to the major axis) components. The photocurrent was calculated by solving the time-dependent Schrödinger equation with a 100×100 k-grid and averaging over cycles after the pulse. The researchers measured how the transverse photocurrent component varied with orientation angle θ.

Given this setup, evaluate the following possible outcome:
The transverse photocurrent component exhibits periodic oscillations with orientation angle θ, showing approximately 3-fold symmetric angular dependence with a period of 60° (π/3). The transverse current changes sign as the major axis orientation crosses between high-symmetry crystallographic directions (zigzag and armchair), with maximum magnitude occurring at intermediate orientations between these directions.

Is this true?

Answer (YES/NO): NO